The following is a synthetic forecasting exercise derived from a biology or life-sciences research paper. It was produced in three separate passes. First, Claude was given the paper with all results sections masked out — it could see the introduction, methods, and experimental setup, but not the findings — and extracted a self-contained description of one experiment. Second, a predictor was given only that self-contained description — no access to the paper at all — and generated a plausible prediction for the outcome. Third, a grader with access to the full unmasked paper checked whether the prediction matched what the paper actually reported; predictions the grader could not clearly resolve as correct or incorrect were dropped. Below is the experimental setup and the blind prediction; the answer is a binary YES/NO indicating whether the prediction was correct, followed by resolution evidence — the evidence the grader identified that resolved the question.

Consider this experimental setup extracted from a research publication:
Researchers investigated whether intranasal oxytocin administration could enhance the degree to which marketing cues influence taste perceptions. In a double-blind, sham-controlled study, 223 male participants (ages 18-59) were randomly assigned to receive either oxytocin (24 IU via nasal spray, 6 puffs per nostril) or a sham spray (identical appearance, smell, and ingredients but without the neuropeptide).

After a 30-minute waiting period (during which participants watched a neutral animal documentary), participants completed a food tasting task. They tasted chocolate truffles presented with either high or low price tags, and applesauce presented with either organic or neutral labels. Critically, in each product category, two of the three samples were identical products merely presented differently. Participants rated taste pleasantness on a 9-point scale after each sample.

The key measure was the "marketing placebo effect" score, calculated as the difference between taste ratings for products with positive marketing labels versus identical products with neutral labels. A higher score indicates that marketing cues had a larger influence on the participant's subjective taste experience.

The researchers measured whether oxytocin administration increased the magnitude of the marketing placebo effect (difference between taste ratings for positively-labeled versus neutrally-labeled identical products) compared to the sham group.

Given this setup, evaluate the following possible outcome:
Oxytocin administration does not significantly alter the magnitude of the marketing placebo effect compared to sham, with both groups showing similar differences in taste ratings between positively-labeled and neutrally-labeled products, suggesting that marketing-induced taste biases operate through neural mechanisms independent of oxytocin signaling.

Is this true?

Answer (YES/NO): YES